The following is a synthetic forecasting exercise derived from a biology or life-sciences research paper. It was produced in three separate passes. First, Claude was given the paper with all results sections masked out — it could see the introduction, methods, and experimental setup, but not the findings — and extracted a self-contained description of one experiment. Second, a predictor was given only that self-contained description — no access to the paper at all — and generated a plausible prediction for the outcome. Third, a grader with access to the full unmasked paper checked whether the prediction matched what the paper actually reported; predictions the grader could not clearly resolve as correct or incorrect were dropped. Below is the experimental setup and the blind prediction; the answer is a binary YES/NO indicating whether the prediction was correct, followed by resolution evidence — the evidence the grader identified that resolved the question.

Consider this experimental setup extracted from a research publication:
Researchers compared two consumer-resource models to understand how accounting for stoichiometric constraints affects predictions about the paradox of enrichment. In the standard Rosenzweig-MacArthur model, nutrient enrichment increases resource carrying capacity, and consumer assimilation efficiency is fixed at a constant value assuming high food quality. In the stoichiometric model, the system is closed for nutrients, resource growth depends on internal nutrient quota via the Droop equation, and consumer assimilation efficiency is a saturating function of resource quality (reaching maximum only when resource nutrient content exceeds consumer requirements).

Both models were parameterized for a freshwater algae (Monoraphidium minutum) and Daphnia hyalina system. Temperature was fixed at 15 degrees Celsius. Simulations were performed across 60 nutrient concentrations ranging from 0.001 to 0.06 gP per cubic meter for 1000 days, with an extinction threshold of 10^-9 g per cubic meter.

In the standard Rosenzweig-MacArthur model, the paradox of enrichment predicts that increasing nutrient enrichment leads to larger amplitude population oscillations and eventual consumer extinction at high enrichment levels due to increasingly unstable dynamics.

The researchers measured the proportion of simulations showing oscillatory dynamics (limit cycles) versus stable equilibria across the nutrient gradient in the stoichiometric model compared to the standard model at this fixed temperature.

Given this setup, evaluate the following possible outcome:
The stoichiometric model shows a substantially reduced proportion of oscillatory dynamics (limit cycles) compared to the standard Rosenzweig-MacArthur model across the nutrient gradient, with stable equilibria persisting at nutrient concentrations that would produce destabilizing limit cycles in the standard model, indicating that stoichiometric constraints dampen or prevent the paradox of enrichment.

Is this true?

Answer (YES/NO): YES